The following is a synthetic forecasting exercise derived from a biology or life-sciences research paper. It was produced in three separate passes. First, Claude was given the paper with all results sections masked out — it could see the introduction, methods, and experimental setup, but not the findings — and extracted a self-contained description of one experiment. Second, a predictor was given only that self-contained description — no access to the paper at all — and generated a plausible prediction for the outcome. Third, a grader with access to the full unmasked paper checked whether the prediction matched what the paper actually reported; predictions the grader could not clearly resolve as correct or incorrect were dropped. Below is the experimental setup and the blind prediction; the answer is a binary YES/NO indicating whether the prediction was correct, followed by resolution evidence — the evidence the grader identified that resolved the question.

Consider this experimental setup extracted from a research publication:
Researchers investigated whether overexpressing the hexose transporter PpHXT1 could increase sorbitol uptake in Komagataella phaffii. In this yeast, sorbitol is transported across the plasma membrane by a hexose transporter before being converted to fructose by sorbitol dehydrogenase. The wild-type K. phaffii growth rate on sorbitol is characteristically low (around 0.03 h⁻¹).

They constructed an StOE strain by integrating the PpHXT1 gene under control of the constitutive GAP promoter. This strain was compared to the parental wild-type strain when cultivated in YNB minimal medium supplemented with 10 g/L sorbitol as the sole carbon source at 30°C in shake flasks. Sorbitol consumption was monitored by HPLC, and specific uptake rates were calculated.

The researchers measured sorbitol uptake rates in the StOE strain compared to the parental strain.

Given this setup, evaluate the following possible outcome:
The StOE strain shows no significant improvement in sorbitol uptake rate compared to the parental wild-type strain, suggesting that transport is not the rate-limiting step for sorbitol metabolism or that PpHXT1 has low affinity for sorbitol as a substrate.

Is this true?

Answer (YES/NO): NO